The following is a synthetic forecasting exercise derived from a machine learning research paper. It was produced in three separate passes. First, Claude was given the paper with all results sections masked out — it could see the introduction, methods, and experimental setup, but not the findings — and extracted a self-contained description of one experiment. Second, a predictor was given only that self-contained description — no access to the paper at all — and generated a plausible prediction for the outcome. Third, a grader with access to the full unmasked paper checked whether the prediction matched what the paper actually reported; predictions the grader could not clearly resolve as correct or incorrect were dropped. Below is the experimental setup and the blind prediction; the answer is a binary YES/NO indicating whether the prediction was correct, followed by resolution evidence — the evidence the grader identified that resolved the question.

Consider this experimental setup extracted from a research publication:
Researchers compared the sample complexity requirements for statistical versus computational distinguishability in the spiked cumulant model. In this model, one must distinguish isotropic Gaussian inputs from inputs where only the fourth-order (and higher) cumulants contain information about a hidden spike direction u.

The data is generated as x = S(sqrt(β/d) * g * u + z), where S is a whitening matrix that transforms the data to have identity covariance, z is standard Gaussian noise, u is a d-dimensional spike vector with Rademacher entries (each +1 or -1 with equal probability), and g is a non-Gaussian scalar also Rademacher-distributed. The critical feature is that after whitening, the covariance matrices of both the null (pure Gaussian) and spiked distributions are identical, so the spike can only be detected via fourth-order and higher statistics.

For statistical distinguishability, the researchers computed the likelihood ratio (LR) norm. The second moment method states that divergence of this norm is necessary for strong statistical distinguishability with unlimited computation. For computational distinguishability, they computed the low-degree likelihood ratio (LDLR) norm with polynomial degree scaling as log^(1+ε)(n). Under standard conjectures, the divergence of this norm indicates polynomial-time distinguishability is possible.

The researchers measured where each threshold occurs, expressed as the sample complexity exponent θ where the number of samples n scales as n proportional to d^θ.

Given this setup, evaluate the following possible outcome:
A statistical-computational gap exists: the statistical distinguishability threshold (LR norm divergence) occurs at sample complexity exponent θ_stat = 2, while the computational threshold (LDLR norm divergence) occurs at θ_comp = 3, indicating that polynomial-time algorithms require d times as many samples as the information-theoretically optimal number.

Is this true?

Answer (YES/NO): NO